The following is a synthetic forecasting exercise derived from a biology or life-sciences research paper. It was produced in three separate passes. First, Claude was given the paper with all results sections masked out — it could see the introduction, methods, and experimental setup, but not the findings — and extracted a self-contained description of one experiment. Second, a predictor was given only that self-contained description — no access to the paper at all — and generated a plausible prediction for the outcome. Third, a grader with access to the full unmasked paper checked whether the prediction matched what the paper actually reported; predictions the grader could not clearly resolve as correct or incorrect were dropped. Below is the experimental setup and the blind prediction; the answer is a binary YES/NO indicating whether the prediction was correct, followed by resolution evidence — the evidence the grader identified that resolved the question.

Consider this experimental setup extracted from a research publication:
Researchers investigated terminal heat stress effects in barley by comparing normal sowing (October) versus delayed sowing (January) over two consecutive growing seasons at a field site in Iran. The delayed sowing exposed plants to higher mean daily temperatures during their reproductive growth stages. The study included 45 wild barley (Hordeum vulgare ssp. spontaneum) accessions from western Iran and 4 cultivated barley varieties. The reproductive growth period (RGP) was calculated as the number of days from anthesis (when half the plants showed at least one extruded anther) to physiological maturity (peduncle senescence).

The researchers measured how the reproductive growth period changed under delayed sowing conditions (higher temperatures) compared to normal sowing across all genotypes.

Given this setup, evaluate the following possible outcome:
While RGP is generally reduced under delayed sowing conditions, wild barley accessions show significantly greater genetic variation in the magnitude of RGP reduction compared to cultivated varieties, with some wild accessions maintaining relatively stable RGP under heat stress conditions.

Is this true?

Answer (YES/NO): NO